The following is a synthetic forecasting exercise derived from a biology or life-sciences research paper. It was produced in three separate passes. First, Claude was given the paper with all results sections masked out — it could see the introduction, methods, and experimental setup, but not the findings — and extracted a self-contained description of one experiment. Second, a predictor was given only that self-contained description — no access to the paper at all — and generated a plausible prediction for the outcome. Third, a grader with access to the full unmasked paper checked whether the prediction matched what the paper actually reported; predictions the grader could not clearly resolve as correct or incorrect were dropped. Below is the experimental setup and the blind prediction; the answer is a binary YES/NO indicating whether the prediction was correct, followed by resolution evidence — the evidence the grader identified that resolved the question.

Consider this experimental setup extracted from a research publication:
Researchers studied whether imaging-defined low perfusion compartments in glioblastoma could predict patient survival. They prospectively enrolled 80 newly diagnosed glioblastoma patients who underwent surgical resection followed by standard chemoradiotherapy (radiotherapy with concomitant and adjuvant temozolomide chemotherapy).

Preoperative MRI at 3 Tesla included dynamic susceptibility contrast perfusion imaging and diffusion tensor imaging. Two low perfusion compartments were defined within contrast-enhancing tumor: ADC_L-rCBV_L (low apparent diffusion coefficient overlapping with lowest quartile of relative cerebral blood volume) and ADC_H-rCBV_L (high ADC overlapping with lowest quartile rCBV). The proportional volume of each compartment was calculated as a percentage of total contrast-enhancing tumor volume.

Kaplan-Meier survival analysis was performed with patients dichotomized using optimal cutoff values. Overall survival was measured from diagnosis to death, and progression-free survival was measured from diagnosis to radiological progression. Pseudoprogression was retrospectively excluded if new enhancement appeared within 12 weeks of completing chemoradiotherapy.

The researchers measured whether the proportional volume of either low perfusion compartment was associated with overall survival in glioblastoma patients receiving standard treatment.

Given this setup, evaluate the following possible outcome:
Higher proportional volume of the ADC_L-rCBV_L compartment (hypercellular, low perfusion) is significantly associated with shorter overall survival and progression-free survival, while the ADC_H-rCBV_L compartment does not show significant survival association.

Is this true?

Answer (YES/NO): NO